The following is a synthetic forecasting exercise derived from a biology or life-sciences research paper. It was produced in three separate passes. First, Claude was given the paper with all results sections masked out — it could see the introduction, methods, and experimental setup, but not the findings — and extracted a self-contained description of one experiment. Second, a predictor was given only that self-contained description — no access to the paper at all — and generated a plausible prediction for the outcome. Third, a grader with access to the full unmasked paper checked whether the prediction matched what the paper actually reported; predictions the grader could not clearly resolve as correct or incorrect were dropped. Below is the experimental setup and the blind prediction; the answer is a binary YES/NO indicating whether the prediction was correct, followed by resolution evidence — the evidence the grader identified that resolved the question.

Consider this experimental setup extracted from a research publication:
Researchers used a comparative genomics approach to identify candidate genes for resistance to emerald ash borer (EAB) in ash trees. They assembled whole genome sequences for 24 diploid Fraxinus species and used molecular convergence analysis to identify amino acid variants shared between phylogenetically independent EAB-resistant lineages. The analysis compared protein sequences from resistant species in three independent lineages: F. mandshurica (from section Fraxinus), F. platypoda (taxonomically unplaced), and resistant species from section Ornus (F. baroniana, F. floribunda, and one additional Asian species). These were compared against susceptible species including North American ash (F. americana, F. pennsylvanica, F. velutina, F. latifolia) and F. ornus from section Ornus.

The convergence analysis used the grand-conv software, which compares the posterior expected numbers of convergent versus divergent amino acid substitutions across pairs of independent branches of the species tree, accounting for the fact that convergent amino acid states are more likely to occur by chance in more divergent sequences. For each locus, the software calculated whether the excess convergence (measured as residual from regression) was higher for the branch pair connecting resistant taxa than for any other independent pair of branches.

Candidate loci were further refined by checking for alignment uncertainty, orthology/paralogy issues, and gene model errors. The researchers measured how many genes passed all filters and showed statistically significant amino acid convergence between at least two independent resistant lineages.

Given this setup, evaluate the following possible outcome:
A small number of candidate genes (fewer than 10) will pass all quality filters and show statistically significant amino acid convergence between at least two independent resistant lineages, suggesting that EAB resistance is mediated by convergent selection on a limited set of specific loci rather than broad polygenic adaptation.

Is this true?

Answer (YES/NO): NO